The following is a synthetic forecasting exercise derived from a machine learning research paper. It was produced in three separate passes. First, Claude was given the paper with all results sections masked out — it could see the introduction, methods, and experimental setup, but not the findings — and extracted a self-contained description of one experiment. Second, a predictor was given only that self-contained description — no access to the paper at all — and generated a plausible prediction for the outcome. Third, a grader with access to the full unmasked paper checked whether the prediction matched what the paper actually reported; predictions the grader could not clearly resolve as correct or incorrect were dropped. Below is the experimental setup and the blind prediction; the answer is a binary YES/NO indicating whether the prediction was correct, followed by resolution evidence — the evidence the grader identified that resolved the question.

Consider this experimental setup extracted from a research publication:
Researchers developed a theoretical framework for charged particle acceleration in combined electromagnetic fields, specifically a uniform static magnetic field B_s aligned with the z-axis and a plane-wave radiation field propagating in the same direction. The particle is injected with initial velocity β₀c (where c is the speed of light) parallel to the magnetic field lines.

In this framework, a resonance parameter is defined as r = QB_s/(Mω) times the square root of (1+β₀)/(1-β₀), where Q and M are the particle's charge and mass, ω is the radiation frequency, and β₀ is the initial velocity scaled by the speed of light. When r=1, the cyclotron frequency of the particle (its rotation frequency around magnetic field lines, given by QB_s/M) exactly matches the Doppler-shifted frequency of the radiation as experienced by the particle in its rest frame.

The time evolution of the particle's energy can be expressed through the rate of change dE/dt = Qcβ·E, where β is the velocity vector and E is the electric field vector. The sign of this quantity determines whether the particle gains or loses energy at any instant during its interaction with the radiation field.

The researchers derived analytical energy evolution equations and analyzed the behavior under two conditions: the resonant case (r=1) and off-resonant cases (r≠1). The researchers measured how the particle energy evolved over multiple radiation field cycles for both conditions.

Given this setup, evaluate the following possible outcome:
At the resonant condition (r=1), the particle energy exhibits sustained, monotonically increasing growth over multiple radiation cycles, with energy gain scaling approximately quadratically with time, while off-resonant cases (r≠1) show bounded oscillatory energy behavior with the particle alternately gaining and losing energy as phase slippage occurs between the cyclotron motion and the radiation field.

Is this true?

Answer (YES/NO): YES